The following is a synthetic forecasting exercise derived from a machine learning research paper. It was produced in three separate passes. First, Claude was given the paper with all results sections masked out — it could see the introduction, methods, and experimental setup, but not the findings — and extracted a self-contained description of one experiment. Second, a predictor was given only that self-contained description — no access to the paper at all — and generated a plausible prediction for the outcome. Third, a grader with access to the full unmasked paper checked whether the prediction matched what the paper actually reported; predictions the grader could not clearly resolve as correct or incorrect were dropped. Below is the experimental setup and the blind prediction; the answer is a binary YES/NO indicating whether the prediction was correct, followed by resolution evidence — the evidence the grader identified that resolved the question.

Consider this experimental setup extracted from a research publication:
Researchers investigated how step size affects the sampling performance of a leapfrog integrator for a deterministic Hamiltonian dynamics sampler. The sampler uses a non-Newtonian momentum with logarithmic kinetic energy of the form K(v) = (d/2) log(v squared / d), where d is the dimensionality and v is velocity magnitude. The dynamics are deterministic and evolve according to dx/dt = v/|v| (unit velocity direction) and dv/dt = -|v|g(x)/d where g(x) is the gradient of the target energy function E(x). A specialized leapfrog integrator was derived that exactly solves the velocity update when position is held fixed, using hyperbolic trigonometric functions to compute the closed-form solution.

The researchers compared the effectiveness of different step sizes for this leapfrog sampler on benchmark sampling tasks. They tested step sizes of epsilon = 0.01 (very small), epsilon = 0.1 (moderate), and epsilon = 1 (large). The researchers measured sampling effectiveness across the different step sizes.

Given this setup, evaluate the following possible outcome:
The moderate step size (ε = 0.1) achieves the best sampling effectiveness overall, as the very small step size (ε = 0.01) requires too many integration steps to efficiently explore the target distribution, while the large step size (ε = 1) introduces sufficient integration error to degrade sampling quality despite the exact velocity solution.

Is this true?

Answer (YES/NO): NO